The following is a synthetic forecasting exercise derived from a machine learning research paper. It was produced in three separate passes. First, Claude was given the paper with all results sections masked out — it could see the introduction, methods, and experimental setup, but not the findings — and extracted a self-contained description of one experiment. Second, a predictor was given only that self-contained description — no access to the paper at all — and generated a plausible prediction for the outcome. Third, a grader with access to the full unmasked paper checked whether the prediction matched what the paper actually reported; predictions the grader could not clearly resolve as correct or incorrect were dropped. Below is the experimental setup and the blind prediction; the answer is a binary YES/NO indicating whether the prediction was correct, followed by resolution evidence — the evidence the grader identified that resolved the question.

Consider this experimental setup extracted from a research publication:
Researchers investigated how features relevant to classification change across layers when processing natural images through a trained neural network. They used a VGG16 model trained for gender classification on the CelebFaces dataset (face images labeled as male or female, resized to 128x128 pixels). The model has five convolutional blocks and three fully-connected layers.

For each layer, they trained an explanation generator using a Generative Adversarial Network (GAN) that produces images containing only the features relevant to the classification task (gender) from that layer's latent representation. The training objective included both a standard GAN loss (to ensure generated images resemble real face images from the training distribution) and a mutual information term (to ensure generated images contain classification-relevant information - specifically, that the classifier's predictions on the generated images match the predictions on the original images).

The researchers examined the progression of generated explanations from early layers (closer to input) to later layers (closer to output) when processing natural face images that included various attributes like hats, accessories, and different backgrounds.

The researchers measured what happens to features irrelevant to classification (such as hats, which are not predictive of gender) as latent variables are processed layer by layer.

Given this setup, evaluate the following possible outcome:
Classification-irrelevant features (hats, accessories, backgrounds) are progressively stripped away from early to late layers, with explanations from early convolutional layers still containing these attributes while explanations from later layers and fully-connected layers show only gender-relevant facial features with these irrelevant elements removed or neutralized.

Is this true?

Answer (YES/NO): YES